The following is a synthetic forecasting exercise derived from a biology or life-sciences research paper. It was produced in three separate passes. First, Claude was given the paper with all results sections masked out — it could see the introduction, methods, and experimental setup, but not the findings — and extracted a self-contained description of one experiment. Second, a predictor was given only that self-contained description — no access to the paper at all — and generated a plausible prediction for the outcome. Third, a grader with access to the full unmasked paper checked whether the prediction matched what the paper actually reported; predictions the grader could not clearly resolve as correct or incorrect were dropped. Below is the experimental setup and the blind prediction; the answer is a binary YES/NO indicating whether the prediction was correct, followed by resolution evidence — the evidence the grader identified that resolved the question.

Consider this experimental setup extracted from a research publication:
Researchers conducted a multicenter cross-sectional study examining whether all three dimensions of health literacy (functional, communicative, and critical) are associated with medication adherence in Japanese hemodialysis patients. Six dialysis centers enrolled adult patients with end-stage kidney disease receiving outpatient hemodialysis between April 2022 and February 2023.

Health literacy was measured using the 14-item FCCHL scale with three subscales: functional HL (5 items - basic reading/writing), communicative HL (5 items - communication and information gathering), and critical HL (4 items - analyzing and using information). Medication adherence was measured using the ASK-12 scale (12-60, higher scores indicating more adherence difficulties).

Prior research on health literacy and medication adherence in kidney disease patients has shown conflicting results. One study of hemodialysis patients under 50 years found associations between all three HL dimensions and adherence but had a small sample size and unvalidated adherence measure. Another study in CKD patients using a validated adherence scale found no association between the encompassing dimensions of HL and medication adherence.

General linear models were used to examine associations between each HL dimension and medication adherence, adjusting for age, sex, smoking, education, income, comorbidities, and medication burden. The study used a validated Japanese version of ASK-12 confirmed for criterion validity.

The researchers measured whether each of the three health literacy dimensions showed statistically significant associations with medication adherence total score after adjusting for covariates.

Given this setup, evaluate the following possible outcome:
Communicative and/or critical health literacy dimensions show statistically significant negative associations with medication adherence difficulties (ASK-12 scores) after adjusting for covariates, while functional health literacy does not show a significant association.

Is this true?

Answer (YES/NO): NO